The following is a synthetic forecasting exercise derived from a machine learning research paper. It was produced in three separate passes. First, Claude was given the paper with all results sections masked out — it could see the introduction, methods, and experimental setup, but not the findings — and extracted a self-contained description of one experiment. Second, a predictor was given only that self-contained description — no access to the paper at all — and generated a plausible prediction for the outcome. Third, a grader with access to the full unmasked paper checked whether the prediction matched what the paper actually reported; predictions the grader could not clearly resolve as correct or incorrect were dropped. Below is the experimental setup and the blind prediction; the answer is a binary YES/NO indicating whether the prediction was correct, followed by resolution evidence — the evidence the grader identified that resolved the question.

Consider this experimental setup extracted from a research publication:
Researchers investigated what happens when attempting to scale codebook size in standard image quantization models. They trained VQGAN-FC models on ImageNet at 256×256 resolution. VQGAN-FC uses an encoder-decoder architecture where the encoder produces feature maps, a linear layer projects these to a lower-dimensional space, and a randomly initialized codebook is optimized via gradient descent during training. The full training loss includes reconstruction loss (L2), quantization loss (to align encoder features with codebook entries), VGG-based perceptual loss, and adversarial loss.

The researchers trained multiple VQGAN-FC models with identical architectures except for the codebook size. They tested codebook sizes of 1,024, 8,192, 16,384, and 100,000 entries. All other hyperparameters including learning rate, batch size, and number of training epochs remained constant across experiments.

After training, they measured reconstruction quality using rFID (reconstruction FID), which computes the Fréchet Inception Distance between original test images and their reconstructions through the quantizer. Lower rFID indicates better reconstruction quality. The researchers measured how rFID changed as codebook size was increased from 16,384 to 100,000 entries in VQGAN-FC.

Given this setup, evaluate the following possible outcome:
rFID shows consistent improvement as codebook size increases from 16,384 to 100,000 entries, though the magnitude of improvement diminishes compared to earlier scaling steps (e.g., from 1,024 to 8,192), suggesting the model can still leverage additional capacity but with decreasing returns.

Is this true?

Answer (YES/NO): NO